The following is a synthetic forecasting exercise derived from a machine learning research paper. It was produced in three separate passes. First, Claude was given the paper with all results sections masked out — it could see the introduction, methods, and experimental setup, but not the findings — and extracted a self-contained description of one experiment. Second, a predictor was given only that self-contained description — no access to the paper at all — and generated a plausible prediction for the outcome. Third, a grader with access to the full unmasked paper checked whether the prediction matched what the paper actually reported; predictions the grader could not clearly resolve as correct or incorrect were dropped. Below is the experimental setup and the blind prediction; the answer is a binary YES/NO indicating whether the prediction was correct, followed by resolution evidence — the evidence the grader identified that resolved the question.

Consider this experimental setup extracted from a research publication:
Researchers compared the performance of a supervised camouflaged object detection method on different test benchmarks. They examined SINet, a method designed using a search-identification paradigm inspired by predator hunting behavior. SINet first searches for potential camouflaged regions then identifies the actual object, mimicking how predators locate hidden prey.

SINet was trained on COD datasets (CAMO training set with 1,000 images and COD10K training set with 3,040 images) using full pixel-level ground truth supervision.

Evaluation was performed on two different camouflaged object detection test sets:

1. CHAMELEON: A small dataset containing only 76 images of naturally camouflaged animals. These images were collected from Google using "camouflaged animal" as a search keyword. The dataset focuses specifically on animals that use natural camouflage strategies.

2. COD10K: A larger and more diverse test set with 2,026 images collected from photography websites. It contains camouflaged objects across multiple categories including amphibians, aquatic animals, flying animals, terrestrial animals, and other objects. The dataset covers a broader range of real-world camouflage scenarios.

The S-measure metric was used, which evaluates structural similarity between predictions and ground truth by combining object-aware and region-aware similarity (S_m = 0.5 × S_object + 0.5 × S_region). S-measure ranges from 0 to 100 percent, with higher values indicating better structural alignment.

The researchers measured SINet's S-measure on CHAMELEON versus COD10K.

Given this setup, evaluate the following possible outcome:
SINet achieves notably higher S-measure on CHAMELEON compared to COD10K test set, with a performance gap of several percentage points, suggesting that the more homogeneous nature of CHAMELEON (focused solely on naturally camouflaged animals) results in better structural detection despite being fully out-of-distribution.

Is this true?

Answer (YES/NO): YES